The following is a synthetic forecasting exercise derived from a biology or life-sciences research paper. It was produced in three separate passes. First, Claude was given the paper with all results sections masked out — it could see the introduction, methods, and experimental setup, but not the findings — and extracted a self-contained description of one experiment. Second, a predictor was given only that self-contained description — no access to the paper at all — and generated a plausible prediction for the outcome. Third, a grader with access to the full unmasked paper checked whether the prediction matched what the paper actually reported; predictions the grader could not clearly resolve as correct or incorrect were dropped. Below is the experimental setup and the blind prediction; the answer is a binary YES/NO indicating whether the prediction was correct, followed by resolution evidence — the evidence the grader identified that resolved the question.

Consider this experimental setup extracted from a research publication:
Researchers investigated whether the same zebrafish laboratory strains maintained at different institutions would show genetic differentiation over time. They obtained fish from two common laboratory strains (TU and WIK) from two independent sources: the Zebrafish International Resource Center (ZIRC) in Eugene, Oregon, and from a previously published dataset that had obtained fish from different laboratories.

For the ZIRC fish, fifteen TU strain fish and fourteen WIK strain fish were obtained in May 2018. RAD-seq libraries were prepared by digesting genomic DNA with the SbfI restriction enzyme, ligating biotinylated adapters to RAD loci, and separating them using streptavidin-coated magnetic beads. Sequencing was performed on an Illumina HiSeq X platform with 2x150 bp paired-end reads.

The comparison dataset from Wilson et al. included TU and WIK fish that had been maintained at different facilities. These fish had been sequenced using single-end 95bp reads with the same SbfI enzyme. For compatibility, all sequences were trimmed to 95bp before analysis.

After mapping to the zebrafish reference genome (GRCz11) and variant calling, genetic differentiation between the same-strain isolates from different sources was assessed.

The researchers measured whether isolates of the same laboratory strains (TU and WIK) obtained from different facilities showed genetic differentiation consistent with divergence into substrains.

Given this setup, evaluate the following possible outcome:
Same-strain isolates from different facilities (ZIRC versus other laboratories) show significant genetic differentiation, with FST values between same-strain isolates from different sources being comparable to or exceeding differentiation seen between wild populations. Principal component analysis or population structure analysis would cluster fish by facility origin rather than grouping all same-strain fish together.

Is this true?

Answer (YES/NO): NO